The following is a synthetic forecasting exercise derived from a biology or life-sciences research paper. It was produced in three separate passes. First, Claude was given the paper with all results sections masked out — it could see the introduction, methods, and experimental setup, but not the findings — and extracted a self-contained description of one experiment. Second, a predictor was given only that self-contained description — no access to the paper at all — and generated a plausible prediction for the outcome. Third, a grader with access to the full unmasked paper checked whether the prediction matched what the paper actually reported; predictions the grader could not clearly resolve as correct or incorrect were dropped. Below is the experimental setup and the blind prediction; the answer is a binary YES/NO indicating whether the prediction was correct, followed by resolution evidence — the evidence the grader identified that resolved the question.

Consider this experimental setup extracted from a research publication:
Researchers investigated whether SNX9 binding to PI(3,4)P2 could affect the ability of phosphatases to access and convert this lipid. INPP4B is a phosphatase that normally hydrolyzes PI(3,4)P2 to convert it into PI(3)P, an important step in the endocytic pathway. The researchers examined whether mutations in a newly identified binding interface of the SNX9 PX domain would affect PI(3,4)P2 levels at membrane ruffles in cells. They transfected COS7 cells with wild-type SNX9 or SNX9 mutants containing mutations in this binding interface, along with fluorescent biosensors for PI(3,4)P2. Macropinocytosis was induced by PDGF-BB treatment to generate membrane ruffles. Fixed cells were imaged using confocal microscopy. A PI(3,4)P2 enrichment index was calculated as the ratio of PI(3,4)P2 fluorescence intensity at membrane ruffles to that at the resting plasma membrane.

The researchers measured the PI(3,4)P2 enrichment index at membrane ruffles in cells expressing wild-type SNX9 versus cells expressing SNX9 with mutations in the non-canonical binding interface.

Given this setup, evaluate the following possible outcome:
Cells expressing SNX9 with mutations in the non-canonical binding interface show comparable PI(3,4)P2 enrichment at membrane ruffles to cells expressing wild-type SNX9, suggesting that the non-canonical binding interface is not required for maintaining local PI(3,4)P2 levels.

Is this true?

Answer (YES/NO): NO